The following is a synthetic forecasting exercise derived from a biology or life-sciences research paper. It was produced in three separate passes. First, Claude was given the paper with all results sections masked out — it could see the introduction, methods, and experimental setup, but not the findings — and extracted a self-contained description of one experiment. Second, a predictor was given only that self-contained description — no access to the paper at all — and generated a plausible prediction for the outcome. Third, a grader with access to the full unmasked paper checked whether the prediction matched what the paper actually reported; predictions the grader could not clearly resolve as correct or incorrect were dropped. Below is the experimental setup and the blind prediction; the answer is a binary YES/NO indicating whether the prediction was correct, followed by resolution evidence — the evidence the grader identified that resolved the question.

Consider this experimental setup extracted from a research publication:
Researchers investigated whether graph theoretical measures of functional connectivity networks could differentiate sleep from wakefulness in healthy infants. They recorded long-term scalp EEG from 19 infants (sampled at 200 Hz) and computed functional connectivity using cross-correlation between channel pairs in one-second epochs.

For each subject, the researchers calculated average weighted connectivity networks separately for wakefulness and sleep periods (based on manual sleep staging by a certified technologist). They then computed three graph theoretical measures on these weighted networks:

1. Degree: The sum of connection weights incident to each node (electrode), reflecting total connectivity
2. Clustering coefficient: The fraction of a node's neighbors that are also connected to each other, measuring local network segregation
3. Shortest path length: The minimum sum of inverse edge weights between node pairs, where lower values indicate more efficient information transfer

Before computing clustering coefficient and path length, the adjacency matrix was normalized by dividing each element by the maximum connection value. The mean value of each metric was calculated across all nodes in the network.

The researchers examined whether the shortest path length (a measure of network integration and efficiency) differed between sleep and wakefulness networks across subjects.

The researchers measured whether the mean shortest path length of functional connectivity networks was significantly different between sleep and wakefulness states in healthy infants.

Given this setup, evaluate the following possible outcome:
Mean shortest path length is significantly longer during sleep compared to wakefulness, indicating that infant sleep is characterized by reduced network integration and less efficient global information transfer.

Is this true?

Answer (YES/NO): NO